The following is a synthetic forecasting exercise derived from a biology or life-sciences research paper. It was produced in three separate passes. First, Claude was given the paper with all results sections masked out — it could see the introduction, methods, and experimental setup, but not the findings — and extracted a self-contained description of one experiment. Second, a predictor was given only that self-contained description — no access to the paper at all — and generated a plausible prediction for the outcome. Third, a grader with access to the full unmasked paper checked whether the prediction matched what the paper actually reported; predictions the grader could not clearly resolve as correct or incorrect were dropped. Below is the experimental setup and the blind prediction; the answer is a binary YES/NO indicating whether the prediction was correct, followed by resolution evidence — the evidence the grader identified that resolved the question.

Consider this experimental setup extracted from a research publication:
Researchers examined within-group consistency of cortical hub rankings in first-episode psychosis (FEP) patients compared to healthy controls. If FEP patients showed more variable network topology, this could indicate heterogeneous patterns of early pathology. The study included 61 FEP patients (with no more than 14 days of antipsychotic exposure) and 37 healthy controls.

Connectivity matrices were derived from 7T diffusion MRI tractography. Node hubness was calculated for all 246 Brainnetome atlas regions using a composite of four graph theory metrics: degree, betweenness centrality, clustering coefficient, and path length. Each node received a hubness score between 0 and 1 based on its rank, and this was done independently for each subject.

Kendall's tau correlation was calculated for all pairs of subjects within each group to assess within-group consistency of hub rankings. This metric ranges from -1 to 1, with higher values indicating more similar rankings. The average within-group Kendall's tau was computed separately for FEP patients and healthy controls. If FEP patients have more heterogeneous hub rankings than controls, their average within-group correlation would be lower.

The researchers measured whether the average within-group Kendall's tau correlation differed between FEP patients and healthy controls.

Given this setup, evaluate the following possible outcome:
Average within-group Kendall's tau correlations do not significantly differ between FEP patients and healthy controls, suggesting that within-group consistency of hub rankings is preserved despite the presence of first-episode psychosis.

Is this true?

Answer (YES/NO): YES